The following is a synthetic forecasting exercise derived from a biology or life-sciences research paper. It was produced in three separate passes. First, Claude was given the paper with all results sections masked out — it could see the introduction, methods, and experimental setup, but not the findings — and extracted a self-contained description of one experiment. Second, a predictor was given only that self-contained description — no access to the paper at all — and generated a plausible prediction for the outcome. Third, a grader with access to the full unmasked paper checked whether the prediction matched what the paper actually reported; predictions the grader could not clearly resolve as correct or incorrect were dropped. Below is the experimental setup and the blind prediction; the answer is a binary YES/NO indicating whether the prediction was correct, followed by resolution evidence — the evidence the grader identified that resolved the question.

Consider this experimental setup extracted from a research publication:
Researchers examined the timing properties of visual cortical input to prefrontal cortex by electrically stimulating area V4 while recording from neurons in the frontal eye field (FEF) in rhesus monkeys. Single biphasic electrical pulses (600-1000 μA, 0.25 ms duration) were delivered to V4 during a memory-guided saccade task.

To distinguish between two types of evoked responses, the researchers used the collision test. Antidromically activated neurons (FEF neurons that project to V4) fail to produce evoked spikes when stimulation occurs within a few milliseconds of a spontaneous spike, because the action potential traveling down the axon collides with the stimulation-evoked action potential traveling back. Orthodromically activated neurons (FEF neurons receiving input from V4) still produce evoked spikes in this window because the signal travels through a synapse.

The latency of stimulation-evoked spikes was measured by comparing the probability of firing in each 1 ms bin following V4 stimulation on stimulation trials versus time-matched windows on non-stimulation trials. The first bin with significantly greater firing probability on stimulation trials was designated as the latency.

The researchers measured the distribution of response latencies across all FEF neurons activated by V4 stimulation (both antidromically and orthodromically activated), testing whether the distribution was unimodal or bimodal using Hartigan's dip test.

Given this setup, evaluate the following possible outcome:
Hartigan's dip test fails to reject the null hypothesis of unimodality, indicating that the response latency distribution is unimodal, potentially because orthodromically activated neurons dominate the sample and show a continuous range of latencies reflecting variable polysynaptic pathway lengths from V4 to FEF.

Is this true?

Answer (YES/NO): NO